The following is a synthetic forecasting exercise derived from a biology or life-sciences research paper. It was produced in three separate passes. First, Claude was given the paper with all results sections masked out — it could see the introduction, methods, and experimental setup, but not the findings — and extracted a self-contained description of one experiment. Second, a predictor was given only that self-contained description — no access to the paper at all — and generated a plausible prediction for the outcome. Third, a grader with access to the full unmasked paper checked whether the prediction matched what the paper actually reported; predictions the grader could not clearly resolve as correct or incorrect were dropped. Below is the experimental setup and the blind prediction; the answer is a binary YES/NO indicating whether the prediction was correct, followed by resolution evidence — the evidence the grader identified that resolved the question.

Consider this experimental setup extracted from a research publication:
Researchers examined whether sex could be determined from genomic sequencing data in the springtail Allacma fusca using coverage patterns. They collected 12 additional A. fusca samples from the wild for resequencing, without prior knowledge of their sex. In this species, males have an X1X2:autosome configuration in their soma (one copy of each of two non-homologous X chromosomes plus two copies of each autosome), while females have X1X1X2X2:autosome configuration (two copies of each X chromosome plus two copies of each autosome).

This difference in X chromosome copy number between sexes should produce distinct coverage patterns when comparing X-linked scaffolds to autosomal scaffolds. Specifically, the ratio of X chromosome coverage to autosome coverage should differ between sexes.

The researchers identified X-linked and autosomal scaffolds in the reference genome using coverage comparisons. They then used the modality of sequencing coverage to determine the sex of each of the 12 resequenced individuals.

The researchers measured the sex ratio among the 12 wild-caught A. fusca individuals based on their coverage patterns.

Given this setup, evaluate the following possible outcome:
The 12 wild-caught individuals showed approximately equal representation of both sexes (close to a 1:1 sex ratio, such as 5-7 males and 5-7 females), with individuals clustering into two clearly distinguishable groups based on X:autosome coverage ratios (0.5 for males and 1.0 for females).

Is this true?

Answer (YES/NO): NO